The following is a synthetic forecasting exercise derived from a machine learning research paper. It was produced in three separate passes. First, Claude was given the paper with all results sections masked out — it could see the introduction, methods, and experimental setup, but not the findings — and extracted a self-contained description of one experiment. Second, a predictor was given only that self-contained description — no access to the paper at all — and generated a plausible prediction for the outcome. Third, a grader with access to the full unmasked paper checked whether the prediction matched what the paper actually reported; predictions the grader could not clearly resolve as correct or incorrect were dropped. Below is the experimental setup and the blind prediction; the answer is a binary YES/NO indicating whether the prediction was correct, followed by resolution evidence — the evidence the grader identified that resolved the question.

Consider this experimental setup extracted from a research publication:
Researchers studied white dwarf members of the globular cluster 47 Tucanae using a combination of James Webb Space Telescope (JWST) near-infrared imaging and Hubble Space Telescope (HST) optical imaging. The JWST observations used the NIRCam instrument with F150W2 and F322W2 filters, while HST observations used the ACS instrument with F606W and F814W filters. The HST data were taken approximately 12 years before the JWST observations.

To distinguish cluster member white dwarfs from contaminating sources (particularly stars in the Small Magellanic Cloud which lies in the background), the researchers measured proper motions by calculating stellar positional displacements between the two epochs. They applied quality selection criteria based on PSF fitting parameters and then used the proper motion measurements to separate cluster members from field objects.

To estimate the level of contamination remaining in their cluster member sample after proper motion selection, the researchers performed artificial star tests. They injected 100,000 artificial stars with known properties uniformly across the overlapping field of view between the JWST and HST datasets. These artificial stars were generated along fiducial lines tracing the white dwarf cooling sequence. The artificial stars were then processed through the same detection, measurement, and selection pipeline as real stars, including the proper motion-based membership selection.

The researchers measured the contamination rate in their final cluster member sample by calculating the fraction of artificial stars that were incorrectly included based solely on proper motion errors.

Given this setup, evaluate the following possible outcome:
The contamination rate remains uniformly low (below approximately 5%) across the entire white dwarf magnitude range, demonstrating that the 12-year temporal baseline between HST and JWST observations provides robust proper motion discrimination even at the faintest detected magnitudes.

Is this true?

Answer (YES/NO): NO